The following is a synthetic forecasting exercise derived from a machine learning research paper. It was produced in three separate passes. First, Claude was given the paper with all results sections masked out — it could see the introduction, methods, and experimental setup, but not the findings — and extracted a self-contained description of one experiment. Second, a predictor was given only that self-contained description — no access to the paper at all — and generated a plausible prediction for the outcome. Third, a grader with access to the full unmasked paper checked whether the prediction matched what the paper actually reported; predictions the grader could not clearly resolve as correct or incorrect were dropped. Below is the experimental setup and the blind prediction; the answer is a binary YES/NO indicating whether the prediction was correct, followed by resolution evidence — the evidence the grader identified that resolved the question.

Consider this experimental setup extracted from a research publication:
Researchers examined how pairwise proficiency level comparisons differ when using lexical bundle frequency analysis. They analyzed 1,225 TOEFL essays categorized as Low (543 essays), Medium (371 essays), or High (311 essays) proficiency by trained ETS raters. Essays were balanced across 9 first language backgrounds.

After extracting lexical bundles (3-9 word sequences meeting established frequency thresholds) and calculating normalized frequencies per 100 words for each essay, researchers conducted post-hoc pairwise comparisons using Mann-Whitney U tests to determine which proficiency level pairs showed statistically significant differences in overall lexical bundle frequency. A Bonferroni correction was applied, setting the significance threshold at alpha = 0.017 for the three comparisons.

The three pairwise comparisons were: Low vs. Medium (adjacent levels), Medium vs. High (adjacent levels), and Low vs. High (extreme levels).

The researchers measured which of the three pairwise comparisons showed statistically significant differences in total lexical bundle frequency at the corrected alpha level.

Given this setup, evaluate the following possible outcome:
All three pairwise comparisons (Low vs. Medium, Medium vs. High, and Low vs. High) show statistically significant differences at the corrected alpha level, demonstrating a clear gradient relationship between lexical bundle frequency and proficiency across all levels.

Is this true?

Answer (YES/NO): NO